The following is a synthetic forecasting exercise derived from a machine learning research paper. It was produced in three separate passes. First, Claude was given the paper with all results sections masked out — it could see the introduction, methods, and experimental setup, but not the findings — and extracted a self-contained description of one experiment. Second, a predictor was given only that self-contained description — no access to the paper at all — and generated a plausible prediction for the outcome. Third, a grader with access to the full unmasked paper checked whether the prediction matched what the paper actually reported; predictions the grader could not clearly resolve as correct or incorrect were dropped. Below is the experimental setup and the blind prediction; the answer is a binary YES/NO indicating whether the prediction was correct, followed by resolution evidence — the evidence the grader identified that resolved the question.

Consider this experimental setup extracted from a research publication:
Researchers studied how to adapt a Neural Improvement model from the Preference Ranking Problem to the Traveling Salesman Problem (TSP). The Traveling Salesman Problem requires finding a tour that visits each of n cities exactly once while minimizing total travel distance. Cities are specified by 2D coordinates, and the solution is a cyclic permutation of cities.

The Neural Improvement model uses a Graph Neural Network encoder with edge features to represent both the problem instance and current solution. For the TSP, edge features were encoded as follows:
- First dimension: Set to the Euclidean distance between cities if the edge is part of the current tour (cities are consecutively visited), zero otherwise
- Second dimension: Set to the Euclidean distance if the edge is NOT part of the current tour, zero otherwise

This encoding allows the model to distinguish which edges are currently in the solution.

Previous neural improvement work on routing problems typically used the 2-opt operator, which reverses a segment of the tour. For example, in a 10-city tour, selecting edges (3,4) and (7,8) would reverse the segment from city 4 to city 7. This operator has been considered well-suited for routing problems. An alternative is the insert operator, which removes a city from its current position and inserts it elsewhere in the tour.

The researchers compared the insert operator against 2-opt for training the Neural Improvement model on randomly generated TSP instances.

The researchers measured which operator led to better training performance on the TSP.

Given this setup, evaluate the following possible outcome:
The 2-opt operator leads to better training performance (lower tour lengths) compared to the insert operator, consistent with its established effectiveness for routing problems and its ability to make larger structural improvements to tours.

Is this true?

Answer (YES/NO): NO